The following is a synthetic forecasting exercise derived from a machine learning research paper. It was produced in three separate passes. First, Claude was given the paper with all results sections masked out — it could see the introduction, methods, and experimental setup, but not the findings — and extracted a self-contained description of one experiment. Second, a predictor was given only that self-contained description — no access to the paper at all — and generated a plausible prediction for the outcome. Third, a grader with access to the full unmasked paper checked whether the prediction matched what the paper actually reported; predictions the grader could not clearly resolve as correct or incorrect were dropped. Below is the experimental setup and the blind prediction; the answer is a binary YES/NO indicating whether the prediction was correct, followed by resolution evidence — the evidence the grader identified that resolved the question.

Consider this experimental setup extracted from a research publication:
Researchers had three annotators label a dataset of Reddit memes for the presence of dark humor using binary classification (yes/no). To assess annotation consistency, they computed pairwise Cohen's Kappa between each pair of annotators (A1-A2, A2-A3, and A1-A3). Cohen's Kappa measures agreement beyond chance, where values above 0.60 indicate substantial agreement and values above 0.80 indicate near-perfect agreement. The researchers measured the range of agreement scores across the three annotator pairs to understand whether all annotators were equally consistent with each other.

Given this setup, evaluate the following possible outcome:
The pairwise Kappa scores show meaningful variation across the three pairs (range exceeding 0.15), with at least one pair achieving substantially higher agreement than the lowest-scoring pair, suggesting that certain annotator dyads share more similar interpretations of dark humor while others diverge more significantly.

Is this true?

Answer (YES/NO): YES